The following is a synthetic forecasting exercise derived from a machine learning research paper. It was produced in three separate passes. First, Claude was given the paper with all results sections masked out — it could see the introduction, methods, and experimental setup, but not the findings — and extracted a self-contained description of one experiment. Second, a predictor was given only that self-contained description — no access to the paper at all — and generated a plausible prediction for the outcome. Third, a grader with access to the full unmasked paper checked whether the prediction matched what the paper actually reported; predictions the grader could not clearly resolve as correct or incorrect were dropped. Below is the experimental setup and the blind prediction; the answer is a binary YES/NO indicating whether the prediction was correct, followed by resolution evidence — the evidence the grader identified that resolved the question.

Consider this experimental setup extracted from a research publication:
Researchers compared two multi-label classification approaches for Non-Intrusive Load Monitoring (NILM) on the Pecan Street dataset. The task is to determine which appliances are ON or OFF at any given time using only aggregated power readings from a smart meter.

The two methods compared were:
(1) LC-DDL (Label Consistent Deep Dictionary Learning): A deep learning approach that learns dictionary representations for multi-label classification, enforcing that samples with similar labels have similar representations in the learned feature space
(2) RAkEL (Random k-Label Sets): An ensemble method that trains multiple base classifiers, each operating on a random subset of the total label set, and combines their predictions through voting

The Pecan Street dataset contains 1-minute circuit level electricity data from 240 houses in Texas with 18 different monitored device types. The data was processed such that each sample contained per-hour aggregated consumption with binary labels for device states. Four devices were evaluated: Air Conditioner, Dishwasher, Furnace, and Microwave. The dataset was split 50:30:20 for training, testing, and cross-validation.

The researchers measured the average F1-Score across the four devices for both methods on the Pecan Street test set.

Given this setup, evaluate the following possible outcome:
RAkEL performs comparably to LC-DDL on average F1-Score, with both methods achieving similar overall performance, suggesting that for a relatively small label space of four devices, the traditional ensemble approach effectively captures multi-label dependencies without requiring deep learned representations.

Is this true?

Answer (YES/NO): NO